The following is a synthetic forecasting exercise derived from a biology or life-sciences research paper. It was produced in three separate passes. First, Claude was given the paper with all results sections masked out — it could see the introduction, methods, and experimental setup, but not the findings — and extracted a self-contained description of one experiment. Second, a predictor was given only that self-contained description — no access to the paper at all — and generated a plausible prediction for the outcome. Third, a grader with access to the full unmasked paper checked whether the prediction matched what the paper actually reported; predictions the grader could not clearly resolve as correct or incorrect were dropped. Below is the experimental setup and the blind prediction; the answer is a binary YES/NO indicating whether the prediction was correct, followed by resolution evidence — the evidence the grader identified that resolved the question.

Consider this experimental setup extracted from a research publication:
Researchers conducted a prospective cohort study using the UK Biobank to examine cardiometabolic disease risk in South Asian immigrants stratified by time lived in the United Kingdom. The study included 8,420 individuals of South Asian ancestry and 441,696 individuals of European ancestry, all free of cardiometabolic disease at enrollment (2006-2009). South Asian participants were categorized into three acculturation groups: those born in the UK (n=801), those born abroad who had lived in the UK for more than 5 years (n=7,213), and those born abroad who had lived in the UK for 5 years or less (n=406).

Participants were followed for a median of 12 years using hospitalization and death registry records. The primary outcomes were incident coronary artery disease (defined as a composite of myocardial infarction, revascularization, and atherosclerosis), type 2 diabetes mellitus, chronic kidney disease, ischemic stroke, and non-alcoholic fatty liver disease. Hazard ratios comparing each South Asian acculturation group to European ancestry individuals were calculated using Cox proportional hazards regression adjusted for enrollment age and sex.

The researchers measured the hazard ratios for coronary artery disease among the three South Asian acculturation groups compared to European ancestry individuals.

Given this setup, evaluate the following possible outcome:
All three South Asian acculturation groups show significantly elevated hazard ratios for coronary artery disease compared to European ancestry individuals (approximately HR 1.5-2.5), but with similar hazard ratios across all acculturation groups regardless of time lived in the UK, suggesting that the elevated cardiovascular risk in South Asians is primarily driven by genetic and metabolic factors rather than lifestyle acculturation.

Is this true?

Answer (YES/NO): YES